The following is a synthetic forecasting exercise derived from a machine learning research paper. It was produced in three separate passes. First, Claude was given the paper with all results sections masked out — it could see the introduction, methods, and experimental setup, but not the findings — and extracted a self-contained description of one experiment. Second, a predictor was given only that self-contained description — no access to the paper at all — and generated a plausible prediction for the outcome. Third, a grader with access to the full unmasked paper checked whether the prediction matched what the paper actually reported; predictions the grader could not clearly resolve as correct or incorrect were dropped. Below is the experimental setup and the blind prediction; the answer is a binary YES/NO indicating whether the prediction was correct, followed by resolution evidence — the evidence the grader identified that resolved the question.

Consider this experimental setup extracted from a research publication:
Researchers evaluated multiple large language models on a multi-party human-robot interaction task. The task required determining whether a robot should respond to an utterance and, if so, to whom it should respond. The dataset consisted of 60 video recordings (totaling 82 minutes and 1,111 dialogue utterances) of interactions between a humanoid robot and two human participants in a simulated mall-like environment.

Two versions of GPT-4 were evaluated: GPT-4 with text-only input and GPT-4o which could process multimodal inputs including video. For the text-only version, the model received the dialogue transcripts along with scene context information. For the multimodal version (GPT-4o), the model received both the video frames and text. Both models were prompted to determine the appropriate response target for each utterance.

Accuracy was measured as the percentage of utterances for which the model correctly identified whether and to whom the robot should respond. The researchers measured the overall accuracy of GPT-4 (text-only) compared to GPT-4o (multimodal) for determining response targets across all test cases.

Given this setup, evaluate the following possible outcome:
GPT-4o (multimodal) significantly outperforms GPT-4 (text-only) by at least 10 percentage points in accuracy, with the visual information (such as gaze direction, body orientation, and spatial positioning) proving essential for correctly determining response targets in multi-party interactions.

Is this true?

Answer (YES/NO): NO